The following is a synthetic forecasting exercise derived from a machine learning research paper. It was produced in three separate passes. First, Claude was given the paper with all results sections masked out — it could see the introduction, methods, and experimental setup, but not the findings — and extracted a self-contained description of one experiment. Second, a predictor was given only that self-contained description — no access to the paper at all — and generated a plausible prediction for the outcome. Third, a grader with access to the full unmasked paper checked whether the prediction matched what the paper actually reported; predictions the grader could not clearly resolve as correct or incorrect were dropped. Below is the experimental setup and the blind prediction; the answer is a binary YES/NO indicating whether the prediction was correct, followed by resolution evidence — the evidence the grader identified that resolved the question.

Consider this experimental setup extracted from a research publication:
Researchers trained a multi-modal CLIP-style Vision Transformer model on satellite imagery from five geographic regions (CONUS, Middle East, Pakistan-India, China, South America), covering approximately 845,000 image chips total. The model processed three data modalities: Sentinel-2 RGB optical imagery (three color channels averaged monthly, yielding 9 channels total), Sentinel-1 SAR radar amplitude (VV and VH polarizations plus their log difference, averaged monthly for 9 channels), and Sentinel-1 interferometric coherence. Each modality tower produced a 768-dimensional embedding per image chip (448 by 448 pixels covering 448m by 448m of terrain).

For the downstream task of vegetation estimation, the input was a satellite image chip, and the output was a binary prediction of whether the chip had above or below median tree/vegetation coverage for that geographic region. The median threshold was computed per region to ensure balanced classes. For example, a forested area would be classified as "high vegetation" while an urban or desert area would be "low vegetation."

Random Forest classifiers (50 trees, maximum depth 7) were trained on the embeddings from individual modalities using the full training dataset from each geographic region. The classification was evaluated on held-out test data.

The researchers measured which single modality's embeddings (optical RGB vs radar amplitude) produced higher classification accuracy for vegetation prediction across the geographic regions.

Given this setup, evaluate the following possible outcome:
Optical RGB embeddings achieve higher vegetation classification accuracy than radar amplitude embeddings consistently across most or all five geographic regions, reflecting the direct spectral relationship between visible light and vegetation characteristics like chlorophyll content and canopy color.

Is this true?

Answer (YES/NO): NO